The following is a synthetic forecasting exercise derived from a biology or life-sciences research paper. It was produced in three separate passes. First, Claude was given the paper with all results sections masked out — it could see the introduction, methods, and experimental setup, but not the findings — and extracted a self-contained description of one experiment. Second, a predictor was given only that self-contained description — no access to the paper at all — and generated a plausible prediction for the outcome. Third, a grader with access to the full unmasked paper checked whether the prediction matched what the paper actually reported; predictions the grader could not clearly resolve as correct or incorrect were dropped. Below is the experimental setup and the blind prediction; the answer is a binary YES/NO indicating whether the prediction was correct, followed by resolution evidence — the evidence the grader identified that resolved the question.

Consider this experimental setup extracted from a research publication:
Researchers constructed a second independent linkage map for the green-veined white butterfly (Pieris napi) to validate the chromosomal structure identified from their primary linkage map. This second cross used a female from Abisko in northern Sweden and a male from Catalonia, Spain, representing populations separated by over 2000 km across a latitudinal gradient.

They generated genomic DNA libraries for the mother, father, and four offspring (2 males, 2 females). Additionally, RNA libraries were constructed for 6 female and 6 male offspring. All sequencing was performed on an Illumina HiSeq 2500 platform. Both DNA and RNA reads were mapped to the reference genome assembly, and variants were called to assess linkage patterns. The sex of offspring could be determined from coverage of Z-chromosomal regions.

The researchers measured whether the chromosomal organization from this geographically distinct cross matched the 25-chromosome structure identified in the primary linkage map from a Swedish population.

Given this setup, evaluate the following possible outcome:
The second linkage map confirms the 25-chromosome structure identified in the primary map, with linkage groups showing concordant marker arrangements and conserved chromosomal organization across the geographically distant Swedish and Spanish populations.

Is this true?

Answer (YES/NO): YES